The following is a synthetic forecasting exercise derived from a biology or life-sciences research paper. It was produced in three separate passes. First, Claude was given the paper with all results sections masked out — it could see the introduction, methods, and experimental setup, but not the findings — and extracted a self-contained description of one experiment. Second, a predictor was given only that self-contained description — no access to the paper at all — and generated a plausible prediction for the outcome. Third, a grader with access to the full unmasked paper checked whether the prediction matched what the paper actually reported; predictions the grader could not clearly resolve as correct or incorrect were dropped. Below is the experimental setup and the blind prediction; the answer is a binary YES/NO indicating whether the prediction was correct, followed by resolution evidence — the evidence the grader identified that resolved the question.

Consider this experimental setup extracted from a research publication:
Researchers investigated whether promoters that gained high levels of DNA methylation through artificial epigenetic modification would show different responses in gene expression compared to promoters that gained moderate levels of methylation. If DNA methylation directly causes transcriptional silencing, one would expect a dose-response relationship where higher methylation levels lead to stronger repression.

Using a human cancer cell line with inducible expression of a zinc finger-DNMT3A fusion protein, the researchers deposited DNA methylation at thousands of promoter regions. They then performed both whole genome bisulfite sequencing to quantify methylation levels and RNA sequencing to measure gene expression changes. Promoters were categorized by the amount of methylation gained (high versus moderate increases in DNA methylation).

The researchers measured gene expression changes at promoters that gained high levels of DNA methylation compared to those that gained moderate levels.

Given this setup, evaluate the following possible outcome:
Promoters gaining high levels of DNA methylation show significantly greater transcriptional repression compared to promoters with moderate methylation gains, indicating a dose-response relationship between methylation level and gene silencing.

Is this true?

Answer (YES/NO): NO